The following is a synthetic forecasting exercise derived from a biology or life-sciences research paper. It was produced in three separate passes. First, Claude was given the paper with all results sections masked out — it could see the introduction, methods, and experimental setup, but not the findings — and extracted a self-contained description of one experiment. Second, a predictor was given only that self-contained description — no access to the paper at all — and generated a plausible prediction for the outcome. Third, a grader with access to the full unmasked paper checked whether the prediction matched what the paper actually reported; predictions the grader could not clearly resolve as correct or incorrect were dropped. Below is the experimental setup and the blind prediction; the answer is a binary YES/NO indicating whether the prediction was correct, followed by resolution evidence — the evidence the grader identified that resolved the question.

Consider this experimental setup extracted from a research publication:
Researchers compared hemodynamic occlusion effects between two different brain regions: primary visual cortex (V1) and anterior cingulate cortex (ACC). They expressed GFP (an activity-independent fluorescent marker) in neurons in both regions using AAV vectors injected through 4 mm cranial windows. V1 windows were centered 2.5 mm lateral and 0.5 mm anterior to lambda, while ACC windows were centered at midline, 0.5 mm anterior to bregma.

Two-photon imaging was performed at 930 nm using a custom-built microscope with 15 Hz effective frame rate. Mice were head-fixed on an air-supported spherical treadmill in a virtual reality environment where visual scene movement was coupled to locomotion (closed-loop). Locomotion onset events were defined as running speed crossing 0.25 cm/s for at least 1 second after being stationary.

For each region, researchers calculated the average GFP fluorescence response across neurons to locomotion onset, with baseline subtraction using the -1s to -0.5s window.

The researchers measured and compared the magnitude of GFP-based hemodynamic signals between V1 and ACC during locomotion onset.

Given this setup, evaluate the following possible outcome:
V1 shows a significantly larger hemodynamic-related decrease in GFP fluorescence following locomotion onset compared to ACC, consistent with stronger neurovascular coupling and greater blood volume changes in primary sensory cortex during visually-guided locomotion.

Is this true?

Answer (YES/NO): NO